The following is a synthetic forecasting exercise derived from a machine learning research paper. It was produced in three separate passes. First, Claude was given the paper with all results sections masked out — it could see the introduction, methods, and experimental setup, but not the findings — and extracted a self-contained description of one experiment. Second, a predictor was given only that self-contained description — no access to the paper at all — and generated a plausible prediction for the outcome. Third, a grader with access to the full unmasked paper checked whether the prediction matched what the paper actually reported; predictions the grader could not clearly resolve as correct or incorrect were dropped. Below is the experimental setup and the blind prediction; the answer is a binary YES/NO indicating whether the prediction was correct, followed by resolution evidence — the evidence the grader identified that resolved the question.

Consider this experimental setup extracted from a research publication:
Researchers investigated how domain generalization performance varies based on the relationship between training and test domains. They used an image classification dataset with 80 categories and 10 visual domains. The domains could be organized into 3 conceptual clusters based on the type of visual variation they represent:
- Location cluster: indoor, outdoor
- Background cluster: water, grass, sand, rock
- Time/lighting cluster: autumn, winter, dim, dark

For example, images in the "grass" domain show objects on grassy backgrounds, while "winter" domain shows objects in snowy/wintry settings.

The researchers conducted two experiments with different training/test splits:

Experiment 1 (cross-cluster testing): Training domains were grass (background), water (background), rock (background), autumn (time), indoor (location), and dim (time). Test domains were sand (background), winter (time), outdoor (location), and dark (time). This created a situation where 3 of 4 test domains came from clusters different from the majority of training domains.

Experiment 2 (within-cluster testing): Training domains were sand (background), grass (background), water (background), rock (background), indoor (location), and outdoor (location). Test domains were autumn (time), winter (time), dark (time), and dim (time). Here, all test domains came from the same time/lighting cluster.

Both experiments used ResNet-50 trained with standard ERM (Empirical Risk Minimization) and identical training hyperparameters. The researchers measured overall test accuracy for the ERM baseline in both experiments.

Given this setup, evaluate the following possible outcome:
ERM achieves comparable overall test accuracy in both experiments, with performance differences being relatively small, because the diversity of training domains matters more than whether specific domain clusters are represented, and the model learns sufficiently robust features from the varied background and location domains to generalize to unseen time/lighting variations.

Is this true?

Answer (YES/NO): NO